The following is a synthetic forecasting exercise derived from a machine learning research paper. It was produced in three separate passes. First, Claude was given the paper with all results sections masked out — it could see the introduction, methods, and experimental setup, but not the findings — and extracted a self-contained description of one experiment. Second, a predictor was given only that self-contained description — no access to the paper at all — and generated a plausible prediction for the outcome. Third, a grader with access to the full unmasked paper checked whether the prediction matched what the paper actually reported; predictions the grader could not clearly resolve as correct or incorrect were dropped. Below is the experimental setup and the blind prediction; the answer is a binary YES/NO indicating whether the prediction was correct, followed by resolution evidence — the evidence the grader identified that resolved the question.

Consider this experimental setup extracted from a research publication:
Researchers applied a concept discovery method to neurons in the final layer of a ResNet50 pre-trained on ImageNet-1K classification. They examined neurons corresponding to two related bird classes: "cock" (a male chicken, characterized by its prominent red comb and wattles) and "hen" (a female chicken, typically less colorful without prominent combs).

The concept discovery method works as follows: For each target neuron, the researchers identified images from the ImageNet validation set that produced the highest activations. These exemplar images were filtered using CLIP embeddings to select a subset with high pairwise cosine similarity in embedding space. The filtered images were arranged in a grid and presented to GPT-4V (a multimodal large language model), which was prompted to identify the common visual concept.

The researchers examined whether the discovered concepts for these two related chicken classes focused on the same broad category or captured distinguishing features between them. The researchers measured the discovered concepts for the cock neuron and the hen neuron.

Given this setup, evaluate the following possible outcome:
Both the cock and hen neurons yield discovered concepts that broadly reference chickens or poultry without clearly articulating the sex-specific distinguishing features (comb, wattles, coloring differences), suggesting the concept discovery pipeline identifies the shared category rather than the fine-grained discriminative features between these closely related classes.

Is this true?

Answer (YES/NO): NO